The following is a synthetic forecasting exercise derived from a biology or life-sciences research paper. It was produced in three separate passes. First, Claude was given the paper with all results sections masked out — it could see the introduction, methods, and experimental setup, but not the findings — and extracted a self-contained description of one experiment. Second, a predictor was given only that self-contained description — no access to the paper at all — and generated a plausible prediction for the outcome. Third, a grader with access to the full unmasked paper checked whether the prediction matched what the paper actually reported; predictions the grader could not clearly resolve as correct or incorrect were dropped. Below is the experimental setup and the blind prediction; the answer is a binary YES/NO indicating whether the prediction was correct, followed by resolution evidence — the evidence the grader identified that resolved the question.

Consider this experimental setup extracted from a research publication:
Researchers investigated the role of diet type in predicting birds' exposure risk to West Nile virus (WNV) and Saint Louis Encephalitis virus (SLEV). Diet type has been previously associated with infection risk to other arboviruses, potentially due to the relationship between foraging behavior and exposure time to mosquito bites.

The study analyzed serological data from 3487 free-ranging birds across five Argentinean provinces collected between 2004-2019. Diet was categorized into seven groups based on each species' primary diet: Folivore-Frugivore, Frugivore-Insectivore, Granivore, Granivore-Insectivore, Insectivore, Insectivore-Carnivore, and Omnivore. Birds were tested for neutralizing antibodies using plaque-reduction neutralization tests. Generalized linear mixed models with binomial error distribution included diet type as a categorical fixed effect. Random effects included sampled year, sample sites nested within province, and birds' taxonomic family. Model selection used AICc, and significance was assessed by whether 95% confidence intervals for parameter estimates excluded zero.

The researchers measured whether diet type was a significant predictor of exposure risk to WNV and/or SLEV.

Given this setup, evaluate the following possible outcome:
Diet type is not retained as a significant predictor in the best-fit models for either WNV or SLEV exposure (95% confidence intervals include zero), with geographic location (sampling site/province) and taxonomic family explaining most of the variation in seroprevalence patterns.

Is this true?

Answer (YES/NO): NO